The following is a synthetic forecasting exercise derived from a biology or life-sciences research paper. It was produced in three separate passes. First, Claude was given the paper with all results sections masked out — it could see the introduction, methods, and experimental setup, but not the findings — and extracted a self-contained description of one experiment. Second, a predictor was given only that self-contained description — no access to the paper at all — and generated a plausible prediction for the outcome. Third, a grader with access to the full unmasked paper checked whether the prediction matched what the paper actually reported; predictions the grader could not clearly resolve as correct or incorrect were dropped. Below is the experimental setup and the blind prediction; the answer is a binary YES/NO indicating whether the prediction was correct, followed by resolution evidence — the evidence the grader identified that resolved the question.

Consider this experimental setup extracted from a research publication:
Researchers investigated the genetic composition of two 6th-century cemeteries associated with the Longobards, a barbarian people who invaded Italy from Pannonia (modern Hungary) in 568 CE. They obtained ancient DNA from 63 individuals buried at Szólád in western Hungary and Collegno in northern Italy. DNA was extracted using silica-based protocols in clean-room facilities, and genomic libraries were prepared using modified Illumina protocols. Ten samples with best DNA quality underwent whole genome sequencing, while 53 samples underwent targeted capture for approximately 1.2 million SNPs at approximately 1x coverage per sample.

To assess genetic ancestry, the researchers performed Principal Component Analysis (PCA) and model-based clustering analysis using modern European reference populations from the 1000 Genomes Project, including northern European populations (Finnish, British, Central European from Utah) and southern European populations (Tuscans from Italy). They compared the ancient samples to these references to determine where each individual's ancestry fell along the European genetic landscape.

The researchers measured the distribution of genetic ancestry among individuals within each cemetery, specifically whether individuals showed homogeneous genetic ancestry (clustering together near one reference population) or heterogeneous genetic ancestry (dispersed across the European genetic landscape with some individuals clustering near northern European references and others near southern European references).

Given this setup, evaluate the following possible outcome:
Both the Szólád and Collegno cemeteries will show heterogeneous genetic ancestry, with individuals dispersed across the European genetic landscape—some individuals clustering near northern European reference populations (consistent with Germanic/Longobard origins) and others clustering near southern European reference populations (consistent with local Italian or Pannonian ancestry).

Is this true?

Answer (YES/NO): YES